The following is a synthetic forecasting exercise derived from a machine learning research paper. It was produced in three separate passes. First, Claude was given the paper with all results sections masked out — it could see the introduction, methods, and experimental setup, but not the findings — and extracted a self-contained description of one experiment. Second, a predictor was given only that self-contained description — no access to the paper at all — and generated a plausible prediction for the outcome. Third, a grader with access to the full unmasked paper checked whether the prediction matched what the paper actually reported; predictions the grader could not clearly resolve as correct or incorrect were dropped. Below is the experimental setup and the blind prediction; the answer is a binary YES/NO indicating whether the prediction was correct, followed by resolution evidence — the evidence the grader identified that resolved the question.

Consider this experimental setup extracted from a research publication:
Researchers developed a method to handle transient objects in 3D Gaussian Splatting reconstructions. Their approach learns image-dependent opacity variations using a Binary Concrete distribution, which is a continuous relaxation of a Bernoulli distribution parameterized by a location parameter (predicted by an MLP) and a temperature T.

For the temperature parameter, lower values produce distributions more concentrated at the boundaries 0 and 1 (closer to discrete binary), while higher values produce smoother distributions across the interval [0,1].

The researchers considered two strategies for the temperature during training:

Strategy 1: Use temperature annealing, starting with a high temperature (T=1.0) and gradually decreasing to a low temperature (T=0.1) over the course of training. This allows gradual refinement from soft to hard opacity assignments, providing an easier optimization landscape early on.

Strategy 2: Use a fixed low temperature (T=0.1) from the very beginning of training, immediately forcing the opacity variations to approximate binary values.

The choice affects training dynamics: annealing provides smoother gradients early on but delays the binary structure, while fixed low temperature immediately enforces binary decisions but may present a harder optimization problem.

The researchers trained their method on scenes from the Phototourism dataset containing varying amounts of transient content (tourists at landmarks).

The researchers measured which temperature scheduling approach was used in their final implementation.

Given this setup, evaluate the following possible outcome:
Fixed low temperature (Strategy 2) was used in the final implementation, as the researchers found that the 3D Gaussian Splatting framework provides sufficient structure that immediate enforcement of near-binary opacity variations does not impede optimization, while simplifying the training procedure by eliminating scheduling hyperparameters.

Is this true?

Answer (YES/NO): YES